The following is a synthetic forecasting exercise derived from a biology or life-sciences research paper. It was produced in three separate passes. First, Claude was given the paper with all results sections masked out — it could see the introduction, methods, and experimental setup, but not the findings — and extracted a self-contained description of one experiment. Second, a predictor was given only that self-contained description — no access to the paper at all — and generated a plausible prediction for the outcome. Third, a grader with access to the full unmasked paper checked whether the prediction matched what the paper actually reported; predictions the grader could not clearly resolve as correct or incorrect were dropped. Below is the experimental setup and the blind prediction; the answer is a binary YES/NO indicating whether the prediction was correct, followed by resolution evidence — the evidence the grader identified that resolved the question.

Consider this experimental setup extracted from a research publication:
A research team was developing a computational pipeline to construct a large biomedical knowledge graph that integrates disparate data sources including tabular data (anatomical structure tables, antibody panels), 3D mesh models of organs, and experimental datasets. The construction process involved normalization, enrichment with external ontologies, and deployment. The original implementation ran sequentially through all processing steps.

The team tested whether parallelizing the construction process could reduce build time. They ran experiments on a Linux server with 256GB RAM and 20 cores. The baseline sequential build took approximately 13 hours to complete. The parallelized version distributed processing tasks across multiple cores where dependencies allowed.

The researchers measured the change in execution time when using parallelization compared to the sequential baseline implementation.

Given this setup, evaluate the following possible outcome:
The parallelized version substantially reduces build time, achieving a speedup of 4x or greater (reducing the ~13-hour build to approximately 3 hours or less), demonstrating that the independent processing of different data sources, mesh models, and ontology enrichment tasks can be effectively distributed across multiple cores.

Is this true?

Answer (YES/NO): NO